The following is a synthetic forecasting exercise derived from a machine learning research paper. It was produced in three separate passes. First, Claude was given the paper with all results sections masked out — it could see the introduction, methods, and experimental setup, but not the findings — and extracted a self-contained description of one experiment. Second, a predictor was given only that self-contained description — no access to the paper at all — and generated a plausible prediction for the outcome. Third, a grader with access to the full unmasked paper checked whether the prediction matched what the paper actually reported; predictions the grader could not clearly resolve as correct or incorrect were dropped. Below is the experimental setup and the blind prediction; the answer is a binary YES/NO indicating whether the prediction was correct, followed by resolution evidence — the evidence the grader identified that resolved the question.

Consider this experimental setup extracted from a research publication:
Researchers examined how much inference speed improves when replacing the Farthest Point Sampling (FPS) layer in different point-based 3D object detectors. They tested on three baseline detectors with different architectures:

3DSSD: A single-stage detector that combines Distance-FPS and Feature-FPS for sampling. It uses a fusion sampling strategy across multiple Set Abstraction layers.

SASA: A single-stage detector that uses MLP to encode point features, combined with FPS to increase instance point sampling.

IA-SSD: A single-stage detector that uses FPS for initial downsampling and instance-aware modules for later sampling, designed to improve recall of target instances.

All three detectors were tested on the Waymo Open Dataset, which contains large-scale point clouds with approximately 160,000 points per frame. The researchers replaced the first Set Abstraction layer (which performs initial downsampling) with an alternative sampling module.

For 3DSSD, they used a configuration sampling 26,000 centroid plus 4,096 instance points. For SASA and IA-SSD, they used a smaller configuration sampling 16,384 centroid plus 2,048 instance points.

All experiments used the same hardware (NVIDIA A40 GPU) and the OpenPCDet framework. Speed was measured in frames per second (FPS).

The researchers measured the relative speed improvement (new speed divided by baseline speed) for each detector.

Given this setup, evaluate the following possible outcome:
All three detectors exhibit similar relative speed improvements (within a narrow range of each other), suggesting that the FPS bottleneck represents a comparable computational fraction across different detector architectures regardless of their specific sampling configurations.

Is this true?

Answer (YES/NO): NO